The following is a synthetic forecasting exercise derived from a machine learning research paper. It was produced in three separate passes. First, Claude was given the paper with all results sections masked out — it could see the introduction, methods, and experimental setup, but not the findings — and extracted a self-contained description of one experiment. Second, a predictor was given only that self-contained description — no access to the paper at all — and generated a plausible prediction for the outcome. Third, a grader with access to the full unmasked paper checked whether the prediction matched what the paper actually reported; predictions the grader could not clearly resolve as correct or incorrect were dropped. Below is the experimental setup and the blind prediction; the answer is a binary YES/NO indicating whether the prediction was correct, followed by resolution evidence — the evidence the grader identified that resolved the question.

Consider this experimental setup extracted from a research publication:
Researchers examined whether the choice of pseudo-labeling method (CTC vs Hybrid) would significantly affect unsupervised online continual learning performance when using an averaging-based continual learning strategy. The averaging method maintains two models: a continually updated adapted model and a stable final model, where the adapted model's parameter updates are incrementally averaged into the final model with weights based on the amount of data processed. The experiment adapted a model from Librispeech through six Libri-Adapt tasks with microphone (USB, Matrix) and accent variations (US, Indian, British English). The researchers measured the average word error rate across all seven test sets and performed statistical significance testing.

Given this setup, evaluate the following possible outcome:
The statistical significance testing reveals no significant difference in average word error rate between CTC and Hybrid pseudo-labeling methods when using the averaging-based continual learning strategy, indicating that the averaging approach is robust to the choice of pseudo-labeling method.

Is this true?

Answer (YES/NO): YES